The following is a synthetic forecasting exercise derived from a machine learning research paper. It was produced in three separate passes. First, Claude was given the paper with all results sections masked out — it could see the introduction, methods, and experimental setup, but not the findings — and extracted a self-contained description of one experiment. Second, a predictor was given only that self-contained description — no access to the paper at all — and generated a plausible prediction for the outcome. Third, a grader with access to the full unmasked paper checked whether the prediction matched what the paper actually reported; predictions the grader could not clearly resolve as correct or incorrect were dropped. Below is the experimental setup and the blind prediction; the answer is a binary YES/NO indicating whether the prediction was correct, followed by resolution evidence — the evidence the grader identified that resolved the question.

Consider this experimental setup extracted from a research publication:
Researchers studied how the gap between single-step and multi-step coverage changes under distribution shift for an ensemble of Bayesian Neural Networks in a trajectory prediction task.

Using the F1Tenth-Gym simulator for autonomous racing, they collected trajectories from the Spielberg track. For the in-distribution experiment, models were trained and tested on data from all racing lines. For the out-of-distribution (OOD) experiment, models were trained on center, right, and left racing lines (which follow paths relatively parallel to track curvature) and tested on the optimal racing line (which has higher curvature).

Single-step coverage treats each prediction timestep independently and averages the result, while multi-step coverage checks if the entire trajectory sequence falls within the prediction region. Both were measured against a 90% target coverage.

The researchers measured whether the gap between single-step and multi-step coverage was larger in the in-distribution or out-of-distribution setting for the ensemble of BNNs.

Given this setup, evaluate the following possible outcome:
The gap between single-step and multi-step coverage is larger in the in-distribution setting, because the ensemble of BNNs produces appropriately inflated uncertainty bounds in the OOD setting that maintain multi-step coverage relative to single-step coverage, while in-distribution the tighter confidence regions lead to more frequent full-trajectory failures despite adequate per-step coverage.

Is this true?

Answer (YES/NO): NO